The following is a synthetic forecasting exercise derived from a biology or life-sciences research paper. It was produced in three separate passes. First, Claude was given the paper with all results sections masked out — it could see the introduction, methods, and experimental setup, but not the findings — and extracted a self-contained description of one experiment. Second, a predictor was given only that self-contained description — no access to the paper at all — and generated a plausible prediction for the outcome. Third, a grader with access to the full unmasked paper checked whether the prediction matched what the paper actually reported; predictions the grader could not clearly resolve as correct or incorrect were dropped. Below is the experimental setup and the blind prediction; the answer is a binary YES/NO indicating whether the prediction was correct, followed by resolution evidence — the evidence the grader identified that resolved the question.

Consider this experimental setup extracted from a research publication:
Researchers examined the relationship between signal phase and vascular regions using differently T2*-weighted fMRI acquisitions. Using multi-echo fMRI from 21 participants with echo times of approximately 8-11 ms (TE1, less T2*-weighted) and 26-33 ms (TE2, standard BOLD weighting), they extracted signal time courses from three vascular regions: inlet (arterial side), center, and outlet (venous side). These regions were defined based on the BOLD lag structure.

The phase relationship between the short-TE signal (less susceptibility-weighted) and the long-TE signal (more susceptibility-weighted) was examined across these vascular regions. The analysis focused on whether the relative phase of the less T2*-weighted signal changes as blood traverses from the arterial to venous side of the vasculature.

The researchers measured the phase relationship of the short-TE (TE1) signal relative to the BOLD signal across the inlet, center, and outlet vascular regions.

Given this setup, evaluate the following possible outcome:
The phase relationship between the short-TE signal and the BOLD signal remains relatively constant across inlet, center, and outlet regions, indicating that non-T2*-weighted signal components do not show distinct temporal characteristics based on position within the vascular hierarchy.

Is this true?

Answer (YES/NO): NO